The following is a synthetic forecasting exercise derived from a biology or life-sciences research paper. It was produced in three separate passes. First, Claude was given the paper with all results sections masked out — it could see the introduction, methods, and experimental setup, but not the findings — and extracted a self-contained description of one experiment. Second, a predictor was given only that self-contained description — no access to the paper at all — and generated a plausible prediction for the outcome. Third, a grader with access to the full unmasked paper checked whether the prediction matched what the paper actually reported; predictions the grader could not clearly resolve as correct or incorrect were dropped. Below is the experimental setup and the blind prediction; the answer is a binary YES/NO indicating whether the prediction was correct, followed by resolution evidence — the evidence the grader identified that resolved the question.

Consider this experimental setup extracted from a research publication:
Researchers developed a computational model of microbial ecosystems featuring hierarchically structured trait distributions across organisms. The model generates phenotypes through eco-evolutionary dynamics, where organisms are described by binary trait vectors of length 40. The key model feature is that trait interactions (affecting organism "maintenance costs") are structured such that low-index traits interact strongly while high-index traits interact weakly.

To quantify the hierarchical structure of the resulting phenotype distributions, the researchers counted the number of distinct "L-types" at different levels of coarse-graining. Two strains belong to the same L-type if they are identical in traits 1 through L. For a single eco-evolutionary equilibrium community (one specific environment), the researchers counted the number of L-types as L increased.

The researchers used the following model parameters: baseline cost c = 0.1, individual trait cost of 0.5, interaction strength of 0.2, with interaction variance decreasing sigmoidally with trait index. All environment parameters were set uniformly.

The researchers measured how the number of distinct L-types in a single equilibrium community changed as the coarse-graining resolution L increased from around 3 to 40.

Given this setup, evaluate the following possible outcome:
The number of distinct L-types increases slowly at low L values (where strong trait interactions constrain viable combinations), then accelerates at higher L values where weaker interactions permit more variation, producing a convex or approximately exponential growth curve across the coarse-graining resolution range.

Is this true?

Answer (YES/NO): NO